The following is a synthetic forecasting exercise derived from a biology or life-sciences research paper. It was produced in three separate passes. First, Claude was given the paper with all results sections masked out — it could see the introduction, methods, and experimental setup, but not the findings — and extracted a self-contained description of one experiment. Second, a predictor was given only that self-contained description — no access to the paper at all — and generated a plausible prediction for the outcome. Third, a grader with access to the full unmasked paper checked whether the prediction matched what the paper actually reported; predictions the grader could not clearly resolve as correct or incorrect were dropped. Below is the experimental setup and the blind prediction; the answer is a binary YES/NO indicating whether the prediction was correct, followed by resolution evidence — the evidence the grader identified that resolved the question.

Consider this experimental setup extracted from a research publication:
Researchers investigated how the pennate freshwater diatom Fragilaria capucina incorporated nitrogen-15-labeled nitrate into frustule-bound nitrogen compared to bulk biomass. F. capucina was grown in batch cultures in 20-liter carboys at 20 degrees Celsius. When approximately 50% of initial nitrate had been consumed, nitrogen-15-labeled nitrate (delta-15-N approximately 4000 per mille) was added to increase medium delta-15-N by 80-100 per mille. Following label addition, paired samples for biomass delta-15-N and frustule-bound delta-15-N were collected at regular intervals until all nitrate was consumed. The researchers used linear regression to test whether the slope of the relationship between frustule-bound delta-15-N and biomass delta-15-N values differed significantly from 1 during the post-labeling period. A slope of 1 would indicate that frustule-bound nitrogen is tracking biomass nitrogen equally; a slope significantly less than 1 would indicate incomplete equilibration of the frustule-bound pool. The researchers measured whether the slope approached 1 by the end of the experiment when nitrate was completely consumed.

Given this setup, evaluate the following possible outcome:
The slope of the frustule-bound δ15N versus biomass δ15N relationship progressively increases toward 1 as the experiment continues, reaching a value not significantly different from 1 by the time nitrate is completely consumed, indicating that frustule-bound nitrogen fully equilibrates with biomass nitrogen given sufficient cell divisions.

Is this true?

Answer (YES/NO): NO